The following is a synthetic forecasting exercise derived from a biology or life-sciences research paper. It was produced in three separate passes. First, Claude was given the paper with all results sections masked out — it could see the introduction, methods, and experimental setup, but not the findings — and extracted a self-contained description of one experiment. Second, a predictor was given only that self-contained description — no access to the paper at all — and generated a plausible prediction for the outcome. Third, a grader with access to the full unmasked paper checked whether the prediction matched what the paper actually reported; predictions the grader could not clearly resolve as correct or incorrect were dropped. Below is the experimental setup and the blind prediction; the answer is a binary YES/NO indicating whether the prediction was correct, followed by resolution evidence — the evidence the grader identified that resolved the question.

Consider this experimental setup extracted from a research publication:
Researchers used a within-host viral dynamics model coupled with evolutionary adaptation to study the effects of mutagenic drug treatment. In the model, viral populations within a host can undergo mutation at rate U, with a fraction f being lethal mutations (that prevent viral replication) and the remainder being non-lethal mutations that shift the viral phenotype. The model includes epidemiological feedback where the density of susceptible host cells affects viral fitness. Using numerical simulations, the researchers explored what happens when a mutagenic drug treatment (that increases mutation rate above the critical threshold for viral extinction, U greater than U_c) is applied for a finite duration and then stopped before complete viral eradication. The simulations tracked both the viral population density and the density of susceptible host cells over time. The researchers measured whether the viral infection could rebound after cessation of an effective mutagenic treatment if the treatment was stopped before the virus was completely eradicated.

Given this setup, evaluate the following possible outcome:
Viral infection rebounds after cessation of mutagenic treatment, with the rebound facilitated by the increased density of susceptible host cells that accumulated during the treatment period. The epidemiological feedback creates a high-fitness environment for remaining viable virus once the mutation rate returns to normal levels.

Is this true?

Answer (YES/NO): YES